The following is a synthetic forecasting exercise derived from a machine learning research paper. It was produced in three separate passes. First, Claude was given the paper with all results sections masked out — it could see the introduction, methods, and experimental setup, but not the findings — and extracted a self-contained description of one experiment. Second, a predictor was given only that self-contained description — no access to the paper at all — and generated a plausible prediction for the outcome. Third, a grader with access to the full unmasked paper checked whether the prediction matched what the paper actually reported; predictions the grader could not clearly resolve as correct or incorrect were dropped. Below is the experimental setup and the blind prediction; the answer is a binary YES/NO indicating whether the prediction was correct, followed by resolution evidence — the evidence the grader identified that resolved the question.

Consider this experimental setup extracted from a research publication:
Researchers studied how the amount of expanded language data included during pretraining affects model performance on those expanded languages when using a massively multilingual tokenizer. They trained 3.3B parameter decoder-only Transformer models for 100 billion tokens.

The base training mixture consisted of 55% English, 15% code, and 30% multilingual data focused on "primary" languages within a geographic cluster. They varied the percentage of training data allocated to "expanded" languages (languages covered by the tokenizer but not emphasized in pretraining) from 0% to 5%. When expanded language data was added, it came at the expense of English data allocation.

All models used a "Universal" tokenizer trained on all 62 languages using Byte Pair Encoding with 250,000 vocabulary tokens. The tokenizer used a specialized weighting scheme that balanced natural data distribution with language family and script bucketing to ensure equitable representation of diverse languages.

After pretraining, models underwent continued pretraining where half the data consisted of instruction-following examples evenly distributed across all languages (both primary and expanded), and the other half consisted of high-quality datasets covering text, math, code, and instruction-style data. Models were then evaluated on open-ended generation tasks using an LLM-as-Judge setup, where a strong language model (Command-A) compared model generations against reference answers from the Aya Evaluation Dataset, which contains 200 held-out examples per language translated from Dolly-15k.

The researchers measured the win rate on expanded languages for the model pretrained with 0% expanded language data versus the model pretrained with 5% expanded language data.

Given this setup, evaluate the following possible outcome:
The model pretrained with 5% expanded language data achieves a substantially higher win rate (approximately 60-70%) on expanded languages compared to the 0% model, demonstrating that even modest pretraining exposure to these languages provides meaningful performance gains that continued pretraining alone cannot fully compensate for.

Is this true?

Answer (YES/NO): NO